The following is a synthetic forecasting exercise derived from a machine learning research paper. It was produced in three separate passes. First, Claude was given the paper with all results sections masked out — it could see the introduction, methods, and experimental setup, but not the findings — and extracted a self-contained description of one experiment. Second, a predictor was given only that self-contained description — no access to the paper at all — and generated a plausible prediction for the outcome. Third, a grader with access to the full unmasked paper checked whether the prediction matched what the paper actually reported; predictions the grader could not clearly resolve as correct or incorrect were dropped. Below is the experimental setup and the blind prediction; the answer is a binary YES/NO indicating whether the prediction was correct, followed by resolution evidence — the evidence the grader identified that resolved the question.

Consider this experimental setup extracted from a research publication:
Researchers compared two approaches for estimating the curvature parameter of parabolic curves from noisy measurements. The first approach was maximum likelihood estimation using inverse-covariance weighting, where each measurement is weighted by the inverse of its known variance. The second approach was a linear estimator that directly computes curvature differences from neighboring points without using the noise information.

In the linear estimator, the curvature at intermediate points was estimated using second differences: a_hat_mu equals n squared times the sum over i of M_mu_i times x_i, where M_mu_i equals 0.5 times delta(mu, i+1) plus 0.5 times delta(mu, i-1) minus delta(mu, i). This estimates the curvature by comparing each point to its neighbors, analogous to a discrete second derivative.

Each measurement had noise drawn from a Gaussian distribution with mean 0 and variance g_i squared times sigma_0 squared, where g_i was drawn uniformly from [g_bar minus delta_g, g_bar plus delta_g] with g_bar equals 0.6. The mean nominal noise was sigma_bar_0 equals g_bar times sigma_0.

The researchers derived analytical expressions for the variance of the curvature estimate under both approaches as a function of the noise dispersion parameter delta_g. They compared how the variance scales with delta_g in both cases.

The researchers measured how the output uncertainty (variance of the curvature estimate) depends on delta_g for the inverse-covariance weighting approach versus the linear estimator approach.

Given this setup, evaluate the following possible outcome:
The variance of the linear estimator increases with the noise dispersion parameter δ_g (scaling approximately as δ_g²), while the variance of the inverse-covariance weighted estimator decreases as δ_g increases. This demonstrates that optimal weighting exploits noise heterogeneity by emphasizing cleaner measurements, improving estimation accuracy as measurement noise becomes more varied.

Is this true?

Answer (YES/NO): YES